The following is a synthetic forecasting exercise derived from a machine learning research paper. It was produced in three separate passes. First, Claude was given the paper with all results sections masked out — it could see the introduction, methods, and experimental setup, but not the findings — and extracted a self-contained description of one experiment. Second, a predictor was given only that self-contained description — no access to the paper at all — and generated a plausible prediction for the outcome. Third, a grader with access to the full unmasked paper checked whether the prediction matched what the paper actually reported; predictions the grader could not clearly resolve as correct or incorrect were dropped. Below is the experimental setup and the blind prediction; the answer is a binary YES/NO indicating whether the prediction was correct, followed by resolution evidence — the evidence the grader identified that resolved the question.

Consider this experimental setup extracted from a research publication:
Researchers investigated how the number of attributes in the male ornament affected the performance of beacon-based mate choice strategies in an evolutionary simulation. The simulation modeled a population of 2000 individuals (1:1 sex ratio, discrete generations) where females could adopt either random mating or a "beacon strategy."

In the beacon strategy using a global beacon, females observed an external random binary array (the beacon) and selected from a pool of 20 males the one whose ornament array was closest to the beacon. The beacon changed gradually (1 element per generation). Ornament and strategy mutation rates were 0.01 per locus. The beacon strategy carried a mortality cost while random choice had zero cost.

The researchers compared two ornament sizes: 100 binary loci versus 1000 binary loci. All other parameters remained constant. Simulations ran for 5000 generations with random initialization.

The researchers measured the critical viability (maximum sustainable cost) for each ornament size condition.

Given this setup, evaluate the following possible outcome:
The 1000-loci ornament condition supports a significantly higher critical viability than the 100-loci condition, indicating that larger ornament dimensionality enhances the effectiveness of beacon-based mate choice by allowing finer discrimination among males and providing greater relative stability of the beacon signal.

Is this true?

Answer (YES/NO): NO